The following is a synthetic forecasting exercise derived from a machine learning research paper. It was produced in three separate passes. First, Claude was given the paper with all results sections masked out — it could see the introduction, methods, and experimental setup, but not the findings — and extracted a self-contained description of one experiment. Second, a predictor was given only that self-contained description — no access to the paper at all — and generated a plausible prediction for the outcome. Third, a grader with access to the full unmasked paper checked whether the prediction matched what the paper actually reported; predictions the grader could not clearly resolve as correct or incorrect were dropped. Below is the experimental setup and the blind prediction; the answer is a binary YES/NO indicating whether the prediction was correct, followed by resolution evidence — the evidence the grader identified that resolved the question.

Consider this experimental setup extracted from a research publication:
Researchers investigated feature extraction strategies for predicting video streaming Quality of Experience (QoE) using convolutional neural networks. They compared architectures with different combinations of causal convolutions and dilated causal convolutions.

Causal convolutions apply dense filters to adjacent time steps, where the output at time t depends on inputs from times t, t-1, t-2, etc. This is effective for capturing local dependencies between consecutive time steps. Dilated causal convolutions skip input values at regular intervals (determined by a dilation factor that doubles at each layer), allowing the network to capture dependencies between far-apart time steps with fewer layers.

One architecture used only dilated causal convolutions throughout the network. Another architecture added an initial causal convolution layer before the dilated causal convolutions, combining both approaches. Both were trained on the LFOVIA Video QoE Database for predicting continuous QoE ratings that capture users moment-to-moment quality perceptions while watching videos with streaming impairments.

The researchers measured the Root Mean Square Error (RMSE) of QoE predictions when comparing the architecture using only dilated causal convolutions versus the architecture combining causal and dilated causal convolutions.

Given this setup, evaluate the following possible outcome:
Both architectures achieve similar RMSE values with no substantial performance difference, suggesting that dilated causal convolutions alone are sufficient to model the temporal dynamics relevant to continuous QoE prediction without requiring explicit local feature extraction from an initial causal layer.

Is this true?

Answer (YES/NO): NO